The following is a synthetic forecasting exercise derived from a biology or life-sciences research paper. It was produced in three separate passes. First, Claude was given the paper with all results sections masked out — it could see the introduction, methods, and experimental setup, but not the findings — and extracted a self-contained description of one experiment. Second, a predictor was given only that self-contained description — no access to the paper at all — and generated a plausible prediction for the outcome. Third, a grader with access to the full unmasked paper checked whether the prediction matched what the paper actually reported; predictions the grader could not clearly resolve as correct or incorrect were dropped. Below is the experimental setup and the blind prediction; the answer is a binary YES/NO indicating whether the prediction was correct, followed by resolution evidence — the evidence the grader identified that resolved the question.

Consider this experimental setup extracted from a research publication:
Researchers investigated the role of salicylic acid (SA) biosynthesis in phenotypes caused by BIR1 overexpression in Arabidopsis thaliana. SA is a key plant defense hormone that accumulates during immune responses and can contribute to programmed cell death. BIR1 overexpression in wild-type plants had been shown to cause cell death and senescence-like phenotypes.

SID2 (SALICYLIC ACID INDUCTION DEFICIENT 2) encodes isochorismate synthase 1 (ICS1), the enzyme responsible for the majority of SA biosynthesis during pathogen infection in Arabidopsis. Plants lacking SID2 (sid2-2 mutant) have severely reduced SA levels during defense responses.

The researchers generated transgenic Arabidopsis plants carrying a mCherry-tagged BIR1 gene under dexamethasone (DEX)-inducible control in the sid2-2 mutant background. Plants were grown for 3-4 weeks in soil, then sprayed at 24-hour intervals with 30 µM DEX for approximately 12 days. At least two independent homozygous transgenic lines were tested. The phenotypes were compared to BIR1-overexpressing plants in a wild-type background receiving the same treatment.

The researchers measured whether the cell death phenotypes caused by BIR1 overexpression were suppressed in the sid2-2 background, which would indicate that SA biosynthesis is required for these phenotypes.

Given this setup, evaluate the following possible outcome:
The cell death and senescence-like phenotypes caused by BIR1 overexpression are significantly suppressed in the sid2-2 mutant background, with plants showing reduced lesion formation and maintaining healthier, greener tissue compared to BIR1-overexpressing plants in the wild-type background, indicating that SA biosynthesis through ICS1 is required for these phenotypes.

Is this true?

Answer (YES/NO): NO